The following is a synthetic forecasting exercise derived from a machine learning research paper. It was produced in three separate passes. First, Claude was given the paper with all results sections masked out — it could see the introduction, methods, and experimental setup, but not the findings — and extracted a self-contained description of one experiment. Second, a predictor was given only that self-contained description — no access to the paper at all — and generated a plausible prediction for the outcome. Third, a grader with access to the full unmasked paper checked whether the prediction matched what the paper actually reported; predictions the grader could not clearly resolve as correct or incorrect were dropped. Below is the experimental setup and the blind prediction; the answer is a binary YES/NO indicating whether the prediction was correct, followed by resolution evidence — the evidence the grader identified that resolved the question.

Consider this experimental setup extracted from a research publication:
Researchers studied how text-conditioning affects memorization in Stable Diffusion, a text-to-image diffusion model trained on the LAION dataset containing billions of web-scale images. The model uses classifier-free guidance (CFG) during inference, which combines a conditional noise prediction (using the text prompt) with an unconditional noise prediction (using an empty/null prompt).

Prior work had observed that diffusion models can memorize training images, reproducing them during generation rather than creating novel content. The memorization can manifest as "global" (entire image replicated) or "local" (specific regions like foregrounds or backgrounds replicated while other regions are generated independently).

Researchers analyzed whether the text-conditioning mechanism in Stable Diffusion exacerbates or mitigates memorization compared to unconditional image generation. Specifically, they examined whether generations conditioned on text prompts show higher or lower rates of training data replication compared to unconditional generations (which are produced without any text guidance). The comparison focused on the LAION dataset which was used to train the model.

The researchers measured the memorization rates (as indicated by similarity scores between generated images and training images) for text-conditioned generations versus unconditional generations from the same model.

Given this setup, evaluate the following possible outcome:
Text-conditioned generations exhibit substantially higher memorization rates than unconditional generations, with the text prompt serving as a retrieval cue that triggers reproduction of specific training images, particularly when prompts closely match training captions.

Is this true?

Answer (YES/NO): NO